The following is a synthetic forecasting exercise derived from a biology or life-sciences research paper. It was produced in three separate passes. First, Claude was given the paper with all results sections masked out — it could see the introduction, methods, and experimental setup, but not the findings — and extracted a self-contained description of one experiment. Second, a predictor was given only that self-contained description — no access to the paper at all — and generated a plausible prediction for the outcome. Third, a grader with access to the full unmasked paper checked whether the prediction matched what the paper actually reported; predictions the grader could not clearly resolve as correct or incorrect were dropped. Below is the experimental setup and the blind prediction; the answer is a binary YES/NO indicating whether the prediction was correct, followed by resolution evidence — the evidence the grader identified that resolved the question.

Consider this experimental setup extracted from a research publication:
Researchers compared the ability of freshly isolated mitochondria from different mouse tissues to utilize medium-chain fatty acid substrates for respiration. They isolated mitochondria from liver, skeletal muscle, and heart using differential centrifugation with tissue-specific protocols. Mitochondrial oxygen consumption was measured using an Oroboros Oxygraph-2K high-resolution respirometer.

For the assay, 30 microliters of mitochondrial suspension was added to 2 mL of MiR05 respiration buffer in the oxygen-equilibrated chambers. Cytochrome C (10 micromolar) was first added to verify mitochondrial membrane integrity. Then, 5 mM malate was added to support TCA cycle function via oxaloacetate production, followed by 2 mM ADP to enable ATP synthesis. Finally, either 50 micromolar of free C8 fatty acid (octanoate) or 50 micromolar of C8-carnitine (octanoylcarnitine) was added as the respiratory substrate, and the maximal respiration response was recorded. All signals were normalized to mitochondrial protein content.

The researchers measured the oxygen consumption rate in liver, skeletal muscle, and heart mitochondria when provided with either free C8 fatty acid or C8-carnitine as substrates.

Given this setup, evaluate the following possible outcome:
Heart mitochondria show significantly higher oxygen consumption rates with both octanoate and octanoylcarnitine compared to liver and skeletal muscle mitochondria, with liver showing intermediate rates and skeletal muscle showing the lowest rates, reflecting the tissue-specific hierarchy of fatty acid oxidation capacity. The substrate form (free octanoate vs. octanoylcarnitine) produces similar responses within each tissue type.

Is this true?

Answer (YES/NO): NO